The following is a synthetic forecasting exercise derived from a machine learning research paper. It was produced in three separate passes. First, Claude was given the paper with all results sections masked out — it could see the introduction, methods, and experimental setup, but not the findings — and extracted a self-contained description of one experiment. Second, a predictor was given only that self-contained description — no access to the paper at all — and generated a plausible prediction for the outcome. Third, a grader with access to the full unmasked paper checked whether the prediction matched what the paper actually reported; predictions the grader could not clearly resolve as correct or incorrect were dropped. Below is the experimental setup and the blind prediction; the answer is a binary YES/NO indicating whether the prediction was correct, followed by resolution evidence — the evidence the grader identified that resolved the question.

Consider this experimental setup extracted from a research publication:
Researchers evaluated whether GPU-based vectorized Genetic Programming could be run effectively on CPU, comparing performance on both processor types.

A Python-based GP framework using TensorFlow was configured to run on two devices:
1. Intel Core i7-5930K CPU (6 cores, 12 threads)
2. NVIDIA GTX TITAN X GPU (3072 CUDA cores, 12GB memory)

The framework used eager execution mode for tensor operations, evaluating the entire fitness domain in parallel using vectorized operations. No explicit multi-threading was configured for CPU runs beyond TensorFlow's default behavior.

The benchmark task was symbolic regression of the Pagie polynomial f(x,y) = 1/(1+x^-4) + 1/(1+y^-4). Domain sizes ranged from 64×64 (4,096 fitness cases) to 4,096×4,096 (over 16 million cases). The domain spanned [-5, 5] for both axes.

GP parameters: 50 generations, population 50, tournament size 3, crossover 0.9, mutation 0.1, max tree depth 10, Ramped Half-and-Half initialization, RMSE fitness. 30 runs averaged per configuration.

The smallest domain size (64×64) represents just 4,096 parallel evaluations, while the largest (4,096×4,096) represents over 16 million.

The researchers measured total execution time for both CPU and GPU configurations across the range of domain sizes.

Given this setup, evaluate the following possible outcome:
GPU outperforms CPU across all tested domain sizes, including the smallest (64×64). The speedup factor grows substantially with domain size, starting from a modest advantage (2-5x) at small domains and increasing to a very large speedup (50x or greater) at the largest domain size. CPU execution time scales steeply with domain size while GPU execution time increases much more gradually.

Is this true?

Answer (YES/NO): NO